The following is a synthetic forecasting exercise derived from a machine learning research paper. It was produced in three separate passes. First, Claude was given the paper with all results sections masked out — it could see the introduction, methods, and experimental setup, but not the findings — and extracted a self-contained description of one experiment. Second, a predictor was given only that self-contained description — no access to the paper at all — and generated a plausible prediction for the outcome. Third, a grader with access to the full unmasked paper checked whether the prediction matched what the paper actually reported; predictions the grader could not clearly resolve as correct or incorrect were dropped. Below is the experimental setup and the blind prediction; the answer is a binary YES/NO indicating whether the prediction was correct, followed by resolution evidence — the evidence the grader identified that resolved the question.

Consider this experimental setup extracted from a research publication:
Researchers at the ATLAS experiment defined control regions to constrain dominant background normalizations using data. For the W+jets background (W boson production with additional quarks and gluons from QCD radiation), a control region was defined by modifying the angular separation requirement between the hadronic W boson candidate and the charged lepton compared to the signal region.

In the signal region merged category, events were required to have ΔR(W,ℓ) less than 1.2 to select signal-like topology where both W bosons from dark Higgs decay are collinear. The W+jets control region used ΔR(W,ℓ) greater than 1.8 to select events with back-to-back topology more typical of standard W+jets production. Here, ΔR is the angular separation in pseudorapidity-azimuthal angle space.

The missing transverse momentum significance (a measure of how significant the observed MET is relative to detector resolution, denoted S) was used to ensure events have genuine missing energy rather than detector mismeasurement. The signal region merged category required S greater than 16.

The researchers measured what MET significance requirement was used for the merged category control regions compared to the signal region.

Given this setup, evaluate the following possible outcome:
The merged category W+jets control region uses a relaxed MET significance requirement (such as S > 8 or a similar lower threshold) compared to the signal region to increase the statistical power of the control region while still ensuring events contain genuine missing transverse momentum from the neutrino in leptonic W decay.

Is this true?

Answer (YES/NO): YES